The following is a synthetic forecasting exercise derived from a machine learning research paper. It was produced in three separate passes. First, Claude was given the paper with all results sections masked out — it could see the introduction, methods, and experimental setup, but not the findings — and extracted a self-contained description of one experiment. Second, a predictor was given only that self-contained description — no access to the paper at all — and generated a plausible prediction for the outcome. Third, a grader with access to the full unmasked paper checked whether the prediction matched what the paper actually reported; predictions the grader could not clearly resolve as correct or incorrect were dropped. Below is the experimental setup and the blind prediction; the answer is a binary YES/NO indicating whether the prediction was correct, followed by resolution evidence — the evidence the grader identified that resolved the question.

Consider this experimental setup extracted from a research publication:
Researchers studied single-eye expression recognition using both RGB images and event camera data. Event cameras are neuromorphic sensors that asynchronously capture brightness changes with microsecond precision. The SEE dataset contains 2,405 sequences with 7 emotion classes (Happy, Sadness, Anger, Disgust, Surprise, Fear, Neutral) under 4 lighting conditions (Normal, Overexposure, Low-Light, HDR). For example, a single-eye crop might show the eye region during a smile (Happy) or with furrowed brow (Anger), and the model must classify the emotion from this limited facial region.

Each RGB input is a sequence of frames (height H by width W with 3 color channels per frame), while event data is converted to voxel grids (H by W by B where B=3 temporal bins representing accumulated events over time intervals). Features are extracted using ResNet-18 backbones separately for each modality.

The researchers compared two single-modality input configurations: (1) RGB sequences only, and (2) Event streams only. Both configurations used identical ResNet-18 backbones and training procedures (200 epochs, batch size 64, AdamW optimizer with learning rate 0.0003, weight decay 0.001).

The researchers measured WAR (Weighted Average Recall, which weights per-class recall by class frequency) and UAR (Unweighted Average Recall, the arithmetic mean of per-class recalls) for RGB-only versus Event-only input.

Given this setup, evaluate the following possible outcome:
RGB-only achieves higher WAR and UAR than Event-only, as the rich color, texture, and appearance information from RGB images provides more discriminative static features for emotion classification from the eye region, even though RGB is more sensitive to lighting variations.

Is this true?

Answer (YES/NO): NO